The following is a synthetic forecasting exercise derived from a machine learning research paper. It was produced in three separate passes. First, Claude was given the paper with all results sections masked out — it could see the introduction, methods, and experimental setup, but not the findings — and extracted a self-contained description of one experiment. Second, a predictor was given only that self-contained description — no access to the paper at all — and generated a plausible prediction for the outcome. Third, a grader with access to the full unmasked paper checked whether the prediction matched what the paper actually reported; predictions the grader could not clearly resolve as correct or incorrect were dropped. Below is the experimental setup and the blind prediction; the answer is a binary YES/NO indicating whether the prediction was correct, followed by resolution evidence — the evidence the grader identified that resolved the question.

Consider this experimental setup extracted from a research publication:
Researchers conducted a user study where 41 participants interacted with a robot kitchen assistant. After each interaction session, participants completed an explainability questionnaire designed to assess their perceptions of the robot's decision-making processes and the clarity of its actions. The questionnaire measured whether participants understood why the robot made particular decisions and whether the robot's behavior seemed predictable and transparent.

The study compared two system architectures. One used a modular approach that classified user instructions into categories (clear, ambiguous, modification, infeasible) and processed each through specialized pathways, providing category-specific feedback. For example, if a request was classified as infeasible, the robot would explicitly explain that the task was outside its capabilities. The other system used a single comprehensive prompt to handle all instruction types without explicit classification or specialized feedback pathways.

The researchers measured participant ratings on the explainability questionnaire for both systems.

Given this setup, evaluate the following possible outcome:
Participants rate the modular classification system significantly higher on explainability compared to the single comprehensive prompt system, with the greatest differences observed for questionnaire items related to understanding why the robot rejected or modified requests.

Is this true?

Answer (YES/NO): NO